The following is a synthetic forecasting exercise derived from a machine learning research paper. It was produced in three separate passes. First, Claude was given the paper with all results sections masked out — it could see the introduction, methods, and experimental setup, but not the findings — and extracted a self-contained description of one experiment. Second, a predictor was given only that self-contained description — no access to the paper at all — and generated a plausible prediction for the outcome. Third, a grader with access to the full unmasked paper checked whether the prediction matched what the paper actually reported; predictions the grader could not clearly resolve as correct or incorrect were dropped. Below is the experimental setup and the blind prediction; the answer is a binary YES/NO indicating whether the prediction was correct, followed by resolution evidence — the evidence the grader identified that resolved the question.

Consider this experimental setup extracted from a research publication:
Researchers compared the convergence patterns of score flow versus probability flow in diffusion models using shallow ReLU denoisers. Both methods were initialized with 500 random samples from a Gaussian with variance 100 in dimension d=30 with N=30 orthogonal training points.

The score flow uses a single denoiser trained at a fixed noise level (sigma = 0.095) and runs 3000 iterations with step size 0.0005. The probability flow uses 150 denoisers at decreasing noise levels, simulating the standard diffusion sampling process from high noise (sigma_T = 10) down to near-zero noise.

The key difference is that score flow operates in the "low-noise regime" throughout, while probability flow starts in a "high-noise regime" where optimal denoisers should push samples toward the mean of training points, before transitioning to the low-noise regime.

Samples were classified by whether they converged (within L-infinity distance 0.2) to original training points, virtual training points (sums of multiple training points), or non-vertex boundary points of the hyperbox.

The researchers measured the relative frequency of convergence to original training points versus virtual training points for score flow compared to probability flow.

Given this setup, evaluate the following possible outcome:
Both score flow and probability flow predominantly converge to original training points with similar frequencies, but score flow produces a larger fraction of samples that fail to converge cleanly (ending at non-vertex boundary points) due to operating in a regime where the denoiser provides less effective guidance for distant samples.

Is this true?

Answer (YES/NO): NO